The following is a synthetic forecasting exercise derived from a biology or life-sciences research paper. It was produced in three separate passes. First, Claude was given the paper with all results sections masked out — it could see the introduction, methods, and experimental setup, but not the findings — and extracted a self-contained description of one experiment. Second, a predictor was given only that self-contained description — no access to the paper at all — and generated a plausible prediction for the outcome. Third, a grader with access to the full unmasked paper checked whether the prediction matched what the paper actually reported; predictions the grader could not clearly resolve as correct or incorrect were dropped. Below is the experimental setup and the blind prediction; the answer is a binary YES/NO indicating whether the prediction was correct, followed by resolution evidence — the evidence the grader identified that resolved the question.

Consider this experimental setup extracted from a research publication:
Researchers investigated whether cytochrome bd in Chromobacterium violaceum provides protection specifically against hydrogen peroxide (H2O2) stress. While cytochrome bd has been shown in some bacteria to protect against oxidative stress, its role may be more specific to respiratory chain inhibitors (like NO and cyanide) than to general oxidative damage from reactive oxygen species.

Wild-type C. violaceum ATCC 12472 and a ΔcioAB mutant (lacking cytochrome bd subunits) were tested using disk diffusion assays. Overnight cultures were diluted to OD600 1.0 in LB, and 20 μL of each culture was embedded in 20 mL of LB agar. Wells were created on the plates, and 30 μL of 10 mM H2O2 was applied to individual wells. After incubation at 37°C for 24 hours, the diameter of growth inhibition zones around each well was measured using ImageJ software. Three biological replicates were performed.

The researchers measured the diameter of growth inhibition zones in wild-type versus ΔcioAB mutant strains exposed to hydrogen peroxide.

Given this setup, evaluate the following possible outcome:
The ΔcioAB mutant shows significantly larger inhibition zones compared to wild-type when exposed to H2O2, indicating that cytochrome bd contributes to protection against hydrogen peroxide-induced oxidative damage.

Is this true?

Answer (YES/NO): YES